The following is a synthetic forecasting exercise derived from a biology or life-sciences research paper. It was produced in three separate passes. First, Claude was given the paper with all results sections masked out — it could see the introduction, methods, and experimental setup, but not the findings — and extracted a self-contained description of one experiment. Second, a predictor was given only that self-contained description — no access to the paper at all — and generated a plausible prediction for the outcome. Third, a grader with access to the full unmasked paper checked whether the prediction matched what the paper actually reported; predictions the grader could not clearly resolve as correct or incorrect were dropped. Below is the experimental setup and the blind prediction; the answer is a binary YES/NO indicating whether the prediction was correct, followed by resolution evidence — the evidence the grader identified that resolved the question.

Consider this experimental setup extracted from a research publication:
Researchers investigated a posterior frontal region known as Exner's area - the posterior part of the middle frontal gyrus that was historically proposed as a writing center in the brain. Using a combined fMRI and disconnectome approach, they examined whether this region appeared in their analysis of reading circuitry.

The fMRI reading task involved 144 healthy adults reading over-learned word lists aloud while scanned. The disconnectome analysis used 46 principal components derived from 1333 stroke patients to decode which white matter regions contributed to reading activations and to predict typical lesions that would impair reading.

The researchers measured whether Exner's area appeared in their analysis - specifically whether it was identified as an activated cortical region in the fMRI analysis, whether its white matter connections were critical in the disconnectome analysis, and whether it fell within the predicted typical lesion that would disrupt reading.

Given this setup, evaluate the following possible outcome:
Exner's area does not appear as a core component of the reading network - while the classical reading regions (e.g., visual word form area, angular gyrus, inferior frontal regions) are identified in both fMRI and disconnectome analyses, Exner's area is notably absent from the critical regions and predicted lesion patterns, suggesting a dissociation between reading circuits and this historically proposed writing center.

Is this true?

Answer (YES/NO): NO